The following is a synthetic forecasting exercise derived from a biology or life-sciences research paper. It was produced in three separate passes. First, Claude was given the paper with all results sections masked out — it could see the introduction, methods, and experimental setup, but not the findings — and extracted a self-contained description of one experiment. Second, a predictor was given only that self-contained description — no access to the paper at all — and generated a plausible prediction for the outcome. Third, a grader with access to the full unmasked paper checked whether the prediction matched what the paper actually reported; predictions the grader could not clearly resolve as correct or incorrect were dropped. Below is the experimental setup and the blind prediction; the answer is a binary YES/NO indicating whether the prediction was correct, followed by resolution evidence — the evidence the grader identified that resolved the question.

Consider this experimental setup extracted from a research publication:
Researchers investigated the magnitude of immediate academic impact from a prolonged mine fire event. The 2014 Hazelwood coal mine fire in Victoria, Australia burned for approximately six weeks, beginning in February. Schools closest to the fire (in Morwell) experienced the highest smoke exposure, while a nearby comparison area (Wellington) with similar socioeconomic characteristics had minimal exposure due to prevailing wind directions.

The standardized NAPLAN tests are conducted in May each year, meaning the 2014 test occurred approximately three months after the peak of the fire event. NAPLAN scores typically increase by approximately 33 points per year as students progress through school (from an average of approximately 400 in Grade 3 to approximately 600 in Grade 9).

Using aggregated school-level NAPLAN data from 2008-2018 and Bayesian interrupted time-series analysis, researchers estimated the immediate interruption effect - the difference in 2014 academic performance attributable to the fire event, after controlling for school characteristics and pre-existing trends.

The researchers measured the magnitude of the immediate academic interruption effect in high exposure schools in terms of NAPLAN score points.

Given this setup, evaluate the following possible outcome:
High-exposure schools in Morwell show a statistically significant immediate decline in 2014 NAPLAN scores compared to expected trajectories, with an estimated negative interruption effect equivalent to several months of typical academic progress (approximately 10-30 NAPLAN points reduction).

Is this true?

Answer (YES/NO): YES